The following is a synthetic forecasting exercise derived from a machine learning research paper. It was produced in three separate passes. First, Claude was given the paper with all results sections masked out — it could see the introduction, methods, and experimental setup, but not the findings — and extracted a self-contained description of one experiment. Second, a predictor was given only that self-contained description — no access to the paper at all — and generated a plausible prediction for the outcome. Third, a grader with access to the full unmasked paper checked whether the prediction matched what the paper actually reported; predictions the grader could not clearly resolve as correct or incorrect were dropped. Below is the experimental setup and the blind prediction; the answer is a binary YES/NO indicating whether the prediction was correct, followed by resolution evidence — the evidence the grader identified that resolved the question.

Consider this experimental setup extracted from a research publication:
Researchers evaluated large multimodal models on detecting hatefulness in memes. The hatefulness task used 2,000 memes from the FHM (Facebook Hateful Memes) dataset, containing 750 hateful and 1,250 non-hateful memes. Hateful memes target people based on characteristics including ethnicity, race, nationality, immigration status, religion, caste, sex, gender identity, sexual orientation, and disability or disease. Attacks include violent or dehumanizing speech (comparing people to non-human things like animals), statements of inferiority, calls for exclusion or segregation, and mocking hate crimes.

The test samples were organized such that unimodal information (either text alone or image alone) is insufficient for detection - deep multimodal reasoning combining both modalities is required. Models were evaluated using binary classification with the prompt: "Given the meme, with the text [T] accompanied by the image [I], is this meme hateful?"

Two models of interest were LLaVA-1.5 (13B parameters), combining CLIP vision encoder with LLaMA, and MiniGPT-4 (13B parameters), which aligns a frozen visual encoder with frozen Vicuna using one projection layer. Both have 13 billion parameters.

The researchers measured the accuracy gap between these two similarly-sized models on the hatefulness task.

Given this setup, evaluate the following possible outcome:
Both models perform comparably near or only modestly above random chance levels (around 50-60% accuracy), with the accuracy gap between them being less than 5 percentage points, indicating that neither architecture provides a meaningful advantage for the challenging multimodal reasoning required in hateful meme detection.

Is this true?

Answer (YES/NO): NO